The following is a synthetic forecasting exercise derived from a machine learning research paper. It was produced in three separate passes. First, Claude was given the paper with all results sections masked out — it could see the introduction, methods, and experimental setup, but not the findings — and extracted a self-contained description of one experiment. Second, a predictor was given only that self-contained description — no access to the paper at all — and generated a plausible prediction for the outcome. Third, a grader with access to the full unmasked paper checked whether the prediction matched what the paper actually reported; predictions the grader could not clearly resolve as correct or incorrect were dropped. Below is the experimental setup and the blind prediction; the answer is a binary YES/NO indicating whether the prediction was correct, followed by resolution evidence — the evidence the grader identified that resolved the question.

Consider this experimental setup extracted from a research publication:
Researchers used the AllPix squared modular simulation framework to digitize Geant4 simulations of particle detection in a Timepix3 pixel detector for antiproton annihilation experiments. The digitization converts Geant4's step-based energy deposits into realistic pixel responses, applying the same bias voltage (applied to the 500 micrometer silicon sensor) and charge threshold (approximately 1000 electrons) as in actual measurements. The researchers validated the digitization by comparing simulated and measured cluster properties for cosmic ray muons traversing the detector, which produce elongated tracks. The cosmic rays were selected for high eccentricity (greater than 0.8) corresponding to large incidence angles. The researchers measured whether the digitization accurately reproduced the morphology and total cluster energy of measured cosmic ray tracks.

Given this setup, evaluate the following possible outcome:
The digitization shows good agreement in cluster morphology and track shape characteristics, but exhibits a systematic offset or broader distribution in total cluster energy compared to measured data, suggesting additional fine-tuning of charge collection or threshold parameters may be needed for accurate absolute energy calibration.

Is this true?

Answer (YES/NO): NO